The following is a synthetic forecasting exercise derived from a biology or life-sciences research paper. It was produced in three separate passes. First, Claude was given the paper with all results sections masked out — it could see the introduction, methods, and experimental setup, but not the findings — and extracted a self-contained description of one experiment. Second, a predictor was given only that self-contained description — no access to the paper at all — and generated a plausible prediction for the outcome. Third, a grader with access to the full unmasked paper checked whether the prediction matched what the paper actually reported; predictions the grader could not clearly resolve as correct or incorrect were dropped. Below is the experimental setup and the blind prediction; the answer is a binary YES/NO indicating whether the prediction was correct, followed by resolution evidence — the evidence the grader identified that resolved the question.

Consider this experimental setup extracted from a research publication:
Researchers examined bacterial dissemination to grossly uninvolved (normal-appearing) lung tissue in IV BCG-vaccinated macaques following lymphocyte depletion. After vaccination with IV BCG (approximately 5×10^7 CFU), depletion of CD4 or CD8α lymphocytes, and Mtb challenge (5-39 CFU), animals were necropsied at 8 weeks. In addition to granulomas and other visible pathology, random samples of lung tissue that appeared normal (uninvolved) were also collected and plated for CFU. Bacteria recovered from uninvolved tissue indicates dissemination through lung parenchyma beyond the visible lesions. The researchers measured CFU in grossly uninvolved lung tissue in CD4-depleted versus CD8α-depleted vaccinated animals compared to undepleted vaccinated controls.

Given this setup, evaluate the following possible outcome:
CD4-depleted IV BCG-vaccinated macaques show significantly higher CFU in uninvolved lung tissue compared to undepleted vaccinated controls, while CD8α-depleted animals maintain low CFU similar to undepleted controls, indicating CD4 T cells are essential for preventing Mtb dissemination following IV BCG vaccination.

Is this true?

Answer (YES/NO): NO